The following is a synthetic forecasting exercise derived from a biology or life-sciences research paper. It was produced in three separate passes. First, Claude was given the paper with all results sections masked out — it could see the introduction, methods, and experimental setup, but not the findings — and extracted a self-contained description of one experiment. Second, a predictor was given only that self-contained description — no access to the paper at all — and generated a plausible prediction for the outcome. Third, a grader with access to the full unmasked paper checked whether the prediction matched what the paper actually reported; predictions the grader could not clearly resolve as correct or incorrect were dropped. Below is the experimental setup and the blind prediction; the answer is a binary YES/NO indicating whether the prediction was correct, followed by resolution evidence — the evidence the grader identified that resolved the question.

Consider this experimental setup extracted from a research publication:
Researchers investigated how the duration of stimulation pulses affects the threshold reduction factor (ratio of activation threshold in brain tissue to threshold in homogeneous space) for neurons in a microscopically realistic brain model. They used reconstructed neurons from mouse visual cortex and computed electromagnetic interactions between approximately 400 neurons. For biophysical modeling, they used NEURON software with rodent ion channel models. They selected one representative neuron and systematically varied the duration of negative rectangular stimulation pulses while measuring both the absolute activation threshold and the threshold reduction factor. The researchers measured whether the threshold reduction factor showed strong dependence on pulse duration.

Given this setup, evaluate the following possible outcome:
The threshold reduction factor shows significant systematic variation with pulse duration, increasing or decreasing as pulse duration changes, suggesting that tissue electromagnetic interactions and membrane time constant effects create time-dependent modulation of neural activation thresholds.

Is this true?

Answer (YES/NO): NO